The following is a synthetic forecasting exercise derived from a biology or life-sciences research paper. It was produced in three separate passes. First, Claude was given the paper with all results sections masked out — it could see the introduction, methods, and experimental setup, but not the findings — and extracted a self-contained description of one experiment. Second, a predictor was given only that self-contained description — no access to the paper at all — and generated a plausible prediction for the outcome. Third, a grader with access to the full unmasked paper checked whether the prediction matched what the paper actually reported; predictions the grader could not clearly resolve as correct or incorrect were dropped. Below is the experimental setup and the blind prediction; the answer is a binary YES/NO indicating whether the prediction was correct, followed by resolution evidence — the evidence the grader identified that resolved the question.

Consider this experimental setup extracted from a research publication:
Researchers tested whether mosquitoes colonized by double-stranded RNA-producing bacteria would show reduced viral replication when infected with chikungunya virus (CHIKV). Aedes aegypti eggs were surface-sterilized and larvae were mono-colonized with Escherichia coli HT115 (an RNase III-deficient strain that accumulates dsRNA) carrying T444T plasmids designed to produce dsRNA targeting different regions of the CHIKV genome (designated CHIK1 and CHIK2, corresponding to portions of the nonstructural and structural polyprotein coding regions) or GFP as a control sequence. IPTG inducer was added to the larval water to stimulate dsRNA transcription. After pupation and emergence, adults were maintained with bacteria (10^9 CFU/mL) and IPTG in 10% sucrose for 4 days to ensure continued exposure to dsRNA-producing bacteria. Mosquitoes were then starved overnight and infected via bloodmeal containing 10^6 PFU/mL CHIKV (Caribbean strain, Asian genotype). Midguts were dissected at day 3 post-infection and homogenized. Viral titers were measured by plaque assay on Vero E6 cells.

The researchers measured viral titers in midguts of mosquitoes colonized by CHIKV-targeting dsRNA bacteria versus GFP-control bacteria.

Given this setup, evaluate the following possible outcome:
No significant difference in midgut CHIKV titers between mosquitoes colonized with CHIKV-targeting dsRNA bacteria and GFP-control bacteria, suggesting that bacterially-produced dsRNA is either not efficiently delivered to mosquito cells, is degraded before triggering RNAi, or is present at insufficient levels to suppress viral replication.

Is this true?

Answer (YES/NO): NO